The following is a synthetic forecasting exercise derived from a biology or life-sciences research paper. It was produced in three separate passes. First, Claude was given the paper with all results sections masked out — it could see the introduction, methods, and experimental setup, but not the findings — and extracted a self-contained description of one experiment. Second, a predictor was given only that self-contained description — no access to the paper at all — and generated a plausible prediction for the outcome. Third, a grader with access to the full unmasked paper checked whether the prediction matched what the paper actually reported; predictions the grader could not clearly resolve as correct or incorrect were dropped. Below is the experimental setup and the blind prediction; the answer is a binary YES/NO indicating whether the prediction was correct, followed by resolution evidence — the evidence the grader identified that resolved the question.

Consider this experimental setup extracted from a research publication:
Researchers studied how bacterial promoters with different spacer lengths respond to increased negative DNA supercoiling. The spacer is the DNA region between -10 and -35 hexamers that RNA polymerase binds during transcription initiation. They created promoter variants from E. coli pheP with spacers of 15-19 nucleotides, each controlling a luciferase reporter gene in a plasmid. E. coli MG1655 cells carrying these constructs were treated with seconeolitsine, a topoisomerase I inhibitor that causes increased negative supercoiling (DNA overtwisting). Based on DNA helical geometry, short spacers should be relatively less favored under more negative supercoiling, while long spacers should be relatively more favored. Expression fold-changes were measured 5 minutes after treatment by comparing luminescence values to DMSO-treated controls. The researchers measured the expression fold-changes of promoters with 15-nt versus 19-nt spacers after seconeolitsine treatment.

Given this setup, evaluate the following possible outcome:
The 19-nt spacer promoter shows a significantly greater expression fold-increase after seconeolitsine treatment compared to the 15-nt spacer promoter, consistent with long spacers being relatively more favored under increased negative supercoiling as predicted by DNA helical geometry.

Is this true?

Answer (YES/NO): YES